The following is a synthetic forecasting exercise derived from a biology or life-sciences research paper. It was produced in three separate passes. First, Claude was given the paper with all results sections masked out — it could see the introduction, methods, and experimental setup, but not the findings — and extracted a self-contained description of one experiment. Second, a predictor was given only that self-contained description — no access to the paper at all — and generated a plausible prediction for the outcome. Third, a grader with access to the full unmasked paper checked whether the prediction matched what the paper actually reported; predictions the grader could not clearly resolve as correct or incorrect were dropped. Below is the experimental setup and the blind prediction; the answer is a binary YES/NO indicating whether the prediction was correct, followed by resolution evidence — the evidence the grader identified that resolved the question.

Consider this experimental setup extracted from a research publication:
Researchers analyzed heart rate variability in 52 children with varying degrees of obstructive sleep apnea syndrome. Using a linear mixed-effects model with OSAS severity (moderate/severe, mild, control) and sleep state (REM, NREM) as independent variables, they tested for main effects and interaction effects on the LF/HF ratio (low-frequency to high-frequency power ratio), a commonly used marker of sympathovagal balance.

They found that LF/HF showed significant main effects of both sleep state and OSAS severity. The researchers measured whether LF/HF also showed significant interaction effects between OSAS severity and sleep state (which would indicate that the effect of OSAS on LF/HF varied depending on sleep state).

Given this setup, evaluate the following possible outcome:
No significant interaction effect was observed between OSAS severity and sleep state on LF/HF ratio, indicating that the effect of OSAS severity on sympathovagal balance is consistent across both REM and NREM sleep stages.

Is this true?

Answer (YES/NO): YES